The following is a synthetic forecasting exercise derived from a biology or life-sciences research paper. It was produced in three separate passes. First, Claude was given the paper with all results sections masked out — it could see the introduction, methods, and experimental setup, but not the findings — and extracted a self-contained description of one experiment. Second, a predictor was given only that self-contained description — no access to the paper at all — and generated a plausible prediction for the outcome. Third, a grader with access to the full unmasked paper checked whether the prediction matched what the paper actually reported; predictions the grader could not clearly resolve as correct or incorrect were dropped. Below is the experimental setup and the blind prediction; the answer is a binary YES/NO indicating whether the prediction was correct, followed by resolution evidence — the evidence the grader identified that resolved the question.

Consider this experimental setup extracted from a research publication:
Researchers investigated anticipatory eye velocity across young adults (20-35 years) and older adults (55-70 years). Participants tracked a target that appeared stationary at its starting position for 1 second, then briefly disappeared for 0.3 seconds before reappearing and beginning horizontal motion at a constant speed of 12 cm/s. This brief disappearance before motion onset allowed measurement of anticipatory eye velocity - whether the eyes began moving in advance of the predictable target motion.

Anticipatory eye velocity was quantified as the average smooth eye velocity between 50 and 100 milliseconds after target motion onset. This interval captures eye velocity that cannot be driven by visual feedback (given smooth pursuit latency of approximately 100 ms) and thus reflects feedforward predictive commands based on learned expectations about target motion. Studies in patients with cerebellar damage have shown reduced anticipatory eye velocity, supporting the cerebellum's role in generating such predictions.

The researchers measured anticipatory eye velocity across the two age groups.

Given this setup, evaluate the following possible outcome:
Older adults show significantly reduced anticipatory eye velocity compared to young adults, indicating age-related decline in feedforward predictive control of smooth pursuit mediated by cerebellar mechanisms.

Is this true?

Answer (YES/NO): NO